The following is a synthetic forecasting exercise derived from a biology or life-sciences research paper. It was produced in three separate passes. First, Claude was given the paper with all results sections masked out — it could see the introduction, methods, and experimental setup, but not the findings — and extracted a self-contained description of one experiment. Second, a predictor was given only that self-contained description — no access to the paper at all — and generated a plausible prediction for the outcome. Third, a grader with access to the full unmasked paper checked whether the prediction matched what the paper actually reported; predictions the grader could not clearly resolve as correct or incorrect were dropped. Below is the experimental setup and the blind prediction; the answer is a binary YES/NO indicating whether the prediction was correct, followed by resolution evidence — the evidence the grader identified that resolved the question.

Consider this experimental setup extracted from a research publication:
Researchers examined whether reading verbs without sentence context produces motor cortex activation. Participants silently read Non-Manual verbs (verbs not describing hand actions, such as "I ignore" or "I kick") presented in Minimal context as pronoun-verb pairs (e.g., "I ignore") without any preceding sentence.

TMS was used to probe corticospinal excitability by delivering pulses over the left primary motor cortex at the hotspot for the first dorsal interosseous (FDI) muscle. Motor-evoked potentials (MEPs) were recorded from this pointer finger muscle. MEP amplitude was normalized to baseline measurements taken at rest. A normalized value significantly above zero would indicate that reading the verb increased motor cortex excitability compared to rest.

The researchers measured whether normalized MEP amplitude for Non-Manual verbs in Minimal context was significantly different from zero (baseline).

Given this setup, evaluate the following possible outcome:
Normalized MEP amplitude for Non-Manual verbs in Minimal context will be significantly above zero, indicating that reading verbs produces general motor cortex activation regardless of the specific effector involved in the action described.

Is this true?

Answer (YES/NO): YES